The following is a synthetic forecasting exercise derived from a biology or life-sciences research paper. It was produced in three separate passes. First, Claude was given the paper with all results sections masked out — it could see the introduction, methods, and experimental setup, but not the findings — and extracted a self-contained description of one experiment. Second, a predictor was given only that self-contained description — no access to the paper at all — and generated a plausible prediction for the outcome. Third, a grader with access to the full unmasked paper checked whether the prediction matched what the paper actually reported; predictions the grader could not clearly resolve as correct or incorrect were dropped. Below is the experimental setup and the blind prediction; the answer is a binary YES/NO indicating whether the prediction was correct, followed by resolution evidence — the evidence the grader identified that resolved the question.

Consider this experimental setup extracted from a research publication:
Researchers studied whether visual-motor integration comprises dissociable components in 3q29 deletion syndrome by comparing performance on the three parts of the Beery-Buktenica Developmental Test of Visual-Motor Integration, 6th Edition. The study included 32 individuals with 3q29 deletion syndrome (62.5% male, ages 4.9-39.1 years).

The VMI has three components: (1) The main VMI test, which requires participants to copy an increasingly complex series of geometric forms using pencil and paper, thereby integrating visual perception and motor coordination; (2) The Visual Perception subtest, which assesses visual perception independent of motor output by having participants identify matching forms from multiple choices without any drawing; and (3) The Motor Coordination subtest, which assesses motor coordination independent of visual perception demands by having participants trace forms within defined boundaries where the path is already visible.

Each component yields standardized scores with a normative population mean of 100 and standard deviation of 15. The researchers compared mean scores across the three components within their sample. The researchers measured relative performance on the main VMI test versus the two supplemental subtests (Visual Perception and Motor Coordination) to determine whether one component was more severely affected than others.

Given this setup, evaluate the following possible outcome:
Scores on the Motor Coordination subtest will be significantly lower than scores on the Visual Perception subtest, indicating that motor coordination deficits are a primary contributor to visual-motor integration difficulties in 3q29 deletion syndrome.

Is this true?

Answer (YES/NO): YES